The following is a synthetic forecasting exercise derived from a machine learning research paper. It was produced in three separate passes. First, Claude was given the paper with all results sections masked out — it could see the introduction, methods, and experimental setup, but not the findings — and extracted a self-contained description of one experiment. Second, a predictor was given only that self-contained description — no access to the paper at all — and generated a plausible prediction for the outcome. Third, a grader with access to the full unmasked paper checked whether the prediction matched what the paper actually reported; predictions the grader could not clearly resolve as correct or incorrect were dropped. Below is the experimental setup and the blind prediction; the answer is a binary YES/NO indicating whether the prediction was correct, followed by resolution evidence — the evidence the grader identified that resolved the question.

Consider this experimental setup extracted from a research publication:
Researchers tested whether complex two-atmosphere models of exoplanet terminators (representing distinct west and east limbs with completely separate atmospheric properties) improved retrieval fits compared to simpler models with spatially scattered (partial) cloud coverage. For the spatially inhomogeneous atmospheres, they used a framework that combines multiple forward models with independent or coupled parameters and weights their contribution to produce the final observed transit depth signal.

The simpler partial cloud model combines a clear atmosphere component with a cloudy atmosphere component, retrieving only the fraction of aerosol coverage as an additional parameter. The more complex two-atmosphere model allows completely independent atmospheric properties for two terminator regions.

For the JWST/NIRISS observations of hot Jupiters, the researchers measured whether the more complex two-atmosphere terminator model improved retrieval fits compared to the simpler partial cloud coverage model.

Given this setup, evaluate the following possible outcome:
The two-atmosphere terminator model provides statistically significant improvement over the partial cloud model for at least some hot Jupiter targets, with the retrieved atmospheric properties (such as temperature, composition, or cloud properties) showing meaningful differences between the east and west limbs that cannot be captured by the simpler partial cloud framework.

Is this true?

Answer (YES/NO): NO